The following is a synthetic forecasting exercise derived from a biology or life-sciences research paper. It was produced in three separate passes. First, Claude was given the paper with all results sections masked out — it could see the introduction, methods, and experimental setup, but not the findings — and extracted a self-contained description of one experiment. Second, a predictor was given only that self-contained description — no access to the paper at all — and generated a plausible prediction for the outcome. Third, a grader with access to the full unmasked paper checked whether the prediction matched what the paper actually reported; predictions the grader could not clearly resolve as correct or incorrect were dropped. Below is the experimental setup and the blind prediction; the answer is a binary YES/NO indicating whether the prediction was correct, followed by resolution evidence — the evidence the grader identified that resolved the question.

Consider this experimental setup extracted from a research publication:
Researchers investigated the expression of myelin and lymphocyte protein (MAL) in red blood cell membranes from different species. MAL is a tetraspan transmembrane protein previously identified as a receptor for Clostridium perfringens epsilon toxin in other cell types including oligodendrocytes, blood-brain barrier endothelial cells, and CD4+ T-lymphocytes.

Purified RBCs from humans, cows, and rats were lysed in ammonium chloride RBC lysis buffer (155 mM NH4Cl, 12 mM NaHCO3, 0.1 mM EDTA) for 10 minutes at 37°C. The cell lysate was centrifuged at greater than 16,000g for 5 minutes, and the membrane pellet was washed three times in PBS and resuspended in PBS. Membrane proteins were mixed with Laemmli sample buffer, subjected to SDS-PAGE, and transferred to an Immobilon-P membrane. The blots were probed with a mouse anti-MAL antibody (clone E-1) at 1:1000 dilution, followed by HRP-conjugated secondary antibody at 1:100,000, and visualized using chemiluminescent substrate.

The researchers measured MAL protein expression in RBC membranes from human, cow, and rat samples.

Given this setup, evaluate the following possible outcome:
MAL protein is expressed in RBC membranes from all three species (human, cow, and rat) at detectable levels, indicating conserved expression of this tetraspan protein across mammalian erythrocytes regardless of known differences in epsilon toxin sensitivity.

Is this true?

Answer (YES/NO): NO